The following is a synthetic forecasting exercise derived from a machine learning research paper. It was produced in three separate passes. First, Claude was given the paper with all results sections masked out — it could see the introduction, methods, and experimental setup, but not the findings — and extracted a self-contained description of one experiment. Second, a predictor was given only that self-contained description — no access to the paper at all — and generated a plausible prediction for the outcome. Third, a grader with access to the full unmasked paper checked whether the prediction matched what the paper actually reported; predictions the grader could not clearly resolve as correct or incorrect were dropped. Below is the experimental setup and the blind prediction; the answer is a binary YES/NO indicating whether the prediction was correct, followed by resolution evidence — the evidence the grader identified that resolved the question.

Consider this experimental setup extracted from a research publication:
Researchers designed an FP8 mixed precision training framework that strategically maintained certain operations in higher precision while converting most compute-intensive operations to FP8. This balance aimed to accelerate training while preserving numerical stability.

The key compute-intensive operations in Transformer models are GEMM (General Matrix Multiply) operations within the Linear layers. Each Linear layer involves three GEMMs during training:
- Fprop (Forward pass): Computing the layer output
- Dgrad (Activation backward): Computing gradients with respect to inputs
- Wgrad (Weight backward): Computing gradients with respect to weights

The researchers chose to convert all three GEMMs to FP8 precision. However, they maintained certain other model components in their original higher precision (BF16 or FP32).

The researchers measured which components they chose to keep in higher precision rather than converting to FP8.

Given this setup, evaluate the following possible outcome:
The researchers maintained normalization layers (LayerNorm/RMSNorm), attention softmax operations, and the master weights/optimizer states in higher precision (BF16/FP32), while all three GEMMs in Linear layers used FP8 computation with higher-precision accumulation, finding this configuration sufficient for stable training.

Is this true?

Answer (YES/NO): NO